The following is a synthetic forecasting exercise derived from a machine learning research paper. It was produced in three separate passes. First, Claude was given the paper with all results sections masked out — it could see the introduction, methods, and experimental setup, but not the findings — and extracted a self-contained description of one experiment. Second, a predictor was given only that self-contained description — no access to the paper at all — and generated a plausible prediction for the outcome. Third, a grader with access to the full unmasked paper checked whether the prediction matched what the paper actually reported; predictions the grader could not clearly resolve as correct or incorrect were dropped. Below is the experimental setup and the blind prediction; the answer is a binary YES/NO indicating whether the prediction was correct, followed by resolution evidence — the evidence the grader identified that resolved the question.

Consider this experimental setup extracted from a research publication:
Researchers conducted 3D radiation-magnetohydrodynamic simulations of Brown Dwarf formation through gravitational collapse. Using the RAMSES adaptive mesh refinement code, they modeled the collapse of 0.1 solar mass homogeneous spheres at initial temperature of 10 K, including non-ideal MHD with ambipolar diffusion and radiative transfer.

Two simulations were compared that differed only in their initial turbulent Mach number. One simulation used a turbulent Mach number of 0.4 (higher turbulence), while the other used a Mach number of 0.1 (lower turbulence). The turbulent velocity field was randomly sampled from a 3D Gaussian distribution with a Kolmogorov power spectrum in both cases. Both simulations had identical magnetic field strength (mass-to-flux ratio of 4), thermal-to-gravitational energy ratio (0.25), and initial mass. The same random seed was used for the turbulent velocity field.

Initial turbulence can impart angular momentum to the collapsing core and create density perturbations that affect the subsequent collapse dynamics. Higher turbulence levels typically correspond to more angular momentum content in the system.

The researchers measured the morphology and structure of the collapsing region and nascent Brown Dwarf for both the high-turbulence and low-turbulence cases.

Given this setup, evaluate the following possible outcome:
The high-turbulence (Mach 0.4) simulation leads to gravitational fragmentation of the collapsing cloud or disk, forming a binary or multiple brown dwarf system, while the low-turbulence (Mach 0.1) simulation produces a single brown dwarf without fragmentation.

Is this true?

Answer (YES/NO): NO